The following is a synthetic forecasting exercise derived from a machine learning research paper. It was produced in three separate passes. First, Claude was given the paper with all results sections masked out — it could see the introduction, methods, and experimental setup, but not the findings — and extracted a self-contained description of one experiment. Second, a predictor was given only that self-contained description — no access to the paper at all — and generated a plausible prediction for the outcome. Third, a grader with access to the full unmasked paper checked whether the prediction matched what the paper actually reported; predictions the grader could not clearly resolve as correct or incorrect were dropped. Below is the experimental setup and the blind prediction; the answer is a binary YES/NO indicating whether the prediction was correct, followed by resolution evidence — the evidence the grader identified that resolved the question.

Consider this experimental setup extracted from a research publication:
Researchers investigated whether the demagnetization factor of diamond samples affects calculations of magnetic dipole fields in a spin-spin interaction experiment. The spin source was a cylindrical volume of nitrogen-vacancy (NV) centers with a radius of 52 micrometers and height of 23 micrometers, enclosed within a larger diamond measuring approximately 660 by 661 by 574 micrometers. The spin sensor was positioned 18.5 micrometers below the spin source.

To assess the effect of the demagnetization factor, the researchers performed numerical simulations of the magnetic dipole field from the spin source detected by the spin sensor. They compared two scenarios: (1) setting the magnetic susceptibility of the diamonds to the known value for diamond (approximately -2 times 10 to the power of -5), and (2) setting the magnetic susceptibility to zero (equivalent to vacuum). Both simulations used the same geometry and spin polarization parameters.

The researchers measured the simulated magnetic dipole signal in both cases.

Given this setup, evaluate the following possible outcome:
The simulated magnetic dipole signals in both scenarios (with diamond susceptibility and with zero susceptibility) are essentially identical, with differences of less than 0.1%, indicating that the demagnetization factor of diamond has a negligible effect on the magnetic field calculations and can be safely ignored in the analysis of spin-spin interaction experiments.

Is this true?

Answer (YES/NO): YES